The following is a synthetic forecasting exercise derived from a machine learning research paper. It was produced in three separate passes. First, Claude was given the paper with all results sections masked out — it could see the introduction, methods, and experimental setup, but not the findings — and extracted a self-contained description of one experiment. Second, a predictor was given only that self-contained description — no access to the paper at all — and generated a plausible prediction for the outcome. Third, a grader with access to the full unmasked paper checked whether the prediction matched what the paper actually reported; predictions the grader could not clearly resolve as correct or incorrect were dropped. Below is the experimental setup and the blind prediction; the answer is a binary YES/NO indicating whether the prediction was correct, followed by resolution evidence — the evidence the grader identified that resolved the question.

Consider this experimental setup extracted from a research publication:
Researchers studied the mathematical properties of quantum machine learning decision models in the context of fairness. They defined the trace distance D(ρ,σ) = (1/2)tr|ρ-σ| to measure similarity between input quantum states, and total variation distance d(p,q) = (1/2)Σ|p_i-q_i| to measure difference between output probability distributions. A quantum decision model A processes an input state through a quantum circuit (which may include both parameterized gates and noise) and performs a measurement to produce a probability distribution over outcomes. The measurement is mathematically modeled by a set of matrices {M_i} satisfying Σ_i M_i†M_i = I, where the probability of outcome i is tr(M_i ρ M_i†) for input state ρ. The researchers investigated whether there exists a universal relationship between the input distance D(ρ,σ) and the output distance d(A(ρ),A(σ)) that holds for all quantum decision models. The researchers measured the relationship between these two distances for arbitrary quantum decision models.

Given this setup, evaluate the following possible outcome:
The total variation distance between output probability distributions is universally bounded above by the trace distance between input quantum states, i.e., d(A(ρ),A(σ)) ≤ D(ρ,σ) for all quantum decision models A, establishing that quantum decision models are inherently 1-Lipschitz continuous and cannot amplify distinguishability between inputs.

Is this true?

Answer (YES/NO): YES